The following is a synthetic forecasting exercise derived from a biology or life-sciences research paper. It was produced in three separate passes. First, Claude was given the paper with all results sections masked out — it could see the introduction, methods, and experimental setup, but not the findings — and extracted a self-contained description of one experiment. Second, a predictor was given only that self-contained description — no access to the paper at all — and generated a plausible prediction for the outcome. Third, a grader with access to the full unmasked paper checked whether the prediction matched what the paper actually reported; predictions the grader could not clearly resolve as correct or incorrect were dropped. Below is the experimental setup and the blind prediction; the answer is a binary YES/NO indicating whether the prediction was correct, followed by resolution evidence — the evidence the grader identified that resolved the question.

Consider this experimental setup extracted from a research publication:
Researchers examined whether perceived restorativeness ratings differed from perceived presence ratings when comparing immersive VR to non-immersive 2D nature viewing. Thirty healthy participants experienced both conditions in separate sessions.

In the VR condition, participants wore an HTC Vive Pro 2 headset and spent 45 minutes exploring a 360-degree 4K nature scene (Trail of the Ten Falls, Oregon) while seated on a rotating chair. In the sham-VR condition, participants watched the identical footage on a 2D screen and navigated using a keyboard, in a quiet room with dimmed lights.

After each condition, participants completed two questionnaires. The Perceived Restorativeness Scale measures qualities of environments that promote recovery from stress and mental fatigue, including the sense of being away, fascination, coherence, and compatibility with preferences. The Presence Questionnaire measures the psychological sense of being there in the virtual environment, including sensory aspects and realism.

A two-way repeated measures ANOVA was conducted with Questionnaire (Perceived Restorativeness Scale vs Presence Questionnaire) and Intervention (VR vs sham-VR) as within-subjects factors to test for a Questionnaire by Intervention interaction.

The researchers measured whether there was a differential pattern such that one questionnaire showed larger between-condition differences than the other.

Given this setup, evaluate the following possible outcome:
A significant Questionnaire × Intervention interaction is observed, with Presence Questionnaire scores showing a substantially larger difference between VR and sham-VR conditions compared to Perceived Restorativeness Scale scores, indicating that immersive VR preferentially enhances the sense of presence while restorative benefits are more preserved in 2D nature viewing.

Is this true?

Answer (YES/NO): YES